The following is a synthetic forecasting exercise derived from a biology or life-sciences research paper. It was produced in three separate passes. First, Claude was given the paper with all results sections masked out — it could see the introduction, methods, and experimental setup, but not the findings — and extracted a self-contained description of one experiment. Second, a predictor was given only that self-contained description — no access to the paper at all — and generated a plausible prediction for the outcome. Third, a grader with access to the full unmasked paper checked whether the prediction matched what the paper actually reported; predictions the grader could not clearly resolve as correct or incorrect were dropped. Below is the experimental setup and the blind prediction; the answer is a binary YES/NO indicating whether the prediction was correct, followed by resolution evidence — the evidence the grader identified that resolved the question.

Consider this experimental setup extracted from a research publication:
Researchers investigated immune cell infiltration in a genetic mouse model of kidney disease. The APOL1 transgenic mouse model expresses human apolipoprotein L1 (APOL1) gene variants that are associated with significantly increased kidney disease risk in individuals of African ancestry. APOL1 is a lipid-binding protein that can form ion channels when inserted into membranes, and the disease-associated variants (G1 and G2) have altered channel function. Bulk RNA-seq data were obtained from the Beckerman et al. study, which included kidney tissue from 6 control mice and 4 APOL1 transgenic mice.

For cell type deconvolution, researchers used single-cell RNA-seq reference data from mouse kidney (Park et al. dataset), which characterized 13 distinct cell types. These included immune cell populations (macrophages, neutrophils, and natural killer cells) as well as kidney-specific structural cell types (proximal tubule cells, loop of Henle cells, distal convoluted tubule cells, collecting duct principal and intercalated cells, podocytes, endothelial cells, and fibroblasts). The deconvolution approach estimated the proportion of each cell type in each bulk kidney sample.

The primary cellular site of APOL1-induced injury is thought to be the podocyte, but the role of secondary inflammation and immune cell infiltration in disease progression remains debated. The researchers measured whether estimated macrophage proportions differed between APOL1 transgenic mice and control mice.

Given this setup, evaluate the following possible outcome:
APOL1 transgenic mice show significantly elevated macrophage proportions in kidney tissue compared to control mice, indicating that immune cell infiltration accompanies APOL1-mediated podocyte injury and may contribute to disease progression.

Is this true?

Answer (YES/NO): YES